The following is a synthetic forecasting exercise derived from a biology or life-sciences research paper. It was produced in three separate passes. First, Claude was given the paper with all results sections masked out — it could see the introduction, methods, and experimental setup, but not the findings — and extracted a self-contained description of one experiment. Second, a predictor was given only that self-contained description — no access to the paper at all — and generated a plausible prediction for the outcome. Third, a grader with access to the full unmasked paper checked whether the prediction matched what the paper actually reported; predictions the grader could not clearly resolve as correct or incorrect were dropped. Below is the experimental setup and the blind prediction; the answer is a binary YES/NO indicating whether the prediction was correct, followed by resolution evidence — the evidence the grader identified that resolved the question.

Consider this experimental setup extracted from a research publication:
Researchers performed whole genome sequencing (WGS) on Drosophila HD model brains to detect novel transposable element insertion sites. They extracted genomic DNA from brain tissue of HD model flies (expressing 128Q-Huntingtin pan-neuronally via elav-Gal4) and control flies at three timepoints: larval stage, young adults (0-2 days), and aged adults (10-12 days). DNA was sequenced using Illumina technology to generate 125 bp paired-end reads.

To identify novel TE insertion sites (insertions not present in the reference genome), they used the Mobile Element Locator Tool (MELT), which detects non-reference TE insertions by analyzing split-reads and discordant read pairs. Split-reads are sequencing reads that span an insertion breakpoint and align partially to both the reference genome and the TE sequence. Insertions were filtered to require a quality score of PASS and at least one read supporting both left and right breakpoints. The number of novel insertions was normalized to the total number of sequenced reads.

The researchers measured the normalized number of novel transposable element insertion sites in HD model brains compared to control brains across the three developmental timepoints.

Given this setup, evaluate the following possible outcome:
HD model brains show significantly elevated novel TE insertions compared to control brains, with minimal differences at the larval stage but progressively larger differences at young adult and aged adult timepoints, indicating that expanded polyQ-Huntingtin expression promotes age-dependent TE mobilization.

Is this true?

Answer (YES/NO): NO